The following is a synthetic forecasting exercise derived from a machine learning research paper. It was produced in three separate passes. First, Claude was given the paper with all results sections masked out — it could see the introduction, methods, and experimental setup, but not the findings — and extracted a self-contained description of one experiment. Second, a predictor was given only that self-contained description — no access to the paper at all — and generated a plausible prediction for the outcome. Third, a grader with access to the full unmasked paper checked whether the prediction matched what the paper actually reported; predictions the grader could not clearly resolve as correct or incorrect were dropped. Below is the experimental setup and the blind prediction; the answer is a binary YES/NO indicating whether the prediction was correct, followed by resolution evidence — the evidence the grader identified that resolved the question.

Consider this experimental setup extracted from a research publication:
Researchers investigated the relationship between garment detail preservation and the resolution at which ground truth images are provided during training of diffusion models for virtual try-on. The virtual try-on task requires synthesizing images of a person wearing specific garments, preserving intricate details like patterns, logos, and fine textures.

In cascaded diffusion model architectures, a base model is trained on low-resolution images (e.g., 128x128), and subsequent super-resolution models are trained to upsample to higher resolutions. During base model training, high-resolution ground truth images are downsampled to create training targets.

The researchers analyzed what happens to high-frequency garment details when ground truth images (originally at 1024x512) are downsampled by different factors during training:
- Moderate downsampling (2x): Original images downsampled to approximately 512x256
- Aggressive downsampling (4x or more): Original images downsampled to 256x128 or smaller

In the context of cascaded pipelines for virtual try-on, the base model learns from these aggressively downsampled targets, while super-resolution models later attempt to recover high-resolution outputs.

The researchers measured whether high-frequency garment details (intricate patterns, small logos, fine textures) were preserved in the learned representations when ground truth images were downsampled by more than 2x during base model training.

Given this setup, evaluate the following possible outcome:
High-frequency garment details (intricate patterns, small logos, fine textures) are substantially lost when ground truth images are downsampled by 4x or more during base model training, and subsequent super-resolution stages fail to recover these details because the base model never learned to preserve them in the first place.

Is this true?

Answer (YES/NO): YES